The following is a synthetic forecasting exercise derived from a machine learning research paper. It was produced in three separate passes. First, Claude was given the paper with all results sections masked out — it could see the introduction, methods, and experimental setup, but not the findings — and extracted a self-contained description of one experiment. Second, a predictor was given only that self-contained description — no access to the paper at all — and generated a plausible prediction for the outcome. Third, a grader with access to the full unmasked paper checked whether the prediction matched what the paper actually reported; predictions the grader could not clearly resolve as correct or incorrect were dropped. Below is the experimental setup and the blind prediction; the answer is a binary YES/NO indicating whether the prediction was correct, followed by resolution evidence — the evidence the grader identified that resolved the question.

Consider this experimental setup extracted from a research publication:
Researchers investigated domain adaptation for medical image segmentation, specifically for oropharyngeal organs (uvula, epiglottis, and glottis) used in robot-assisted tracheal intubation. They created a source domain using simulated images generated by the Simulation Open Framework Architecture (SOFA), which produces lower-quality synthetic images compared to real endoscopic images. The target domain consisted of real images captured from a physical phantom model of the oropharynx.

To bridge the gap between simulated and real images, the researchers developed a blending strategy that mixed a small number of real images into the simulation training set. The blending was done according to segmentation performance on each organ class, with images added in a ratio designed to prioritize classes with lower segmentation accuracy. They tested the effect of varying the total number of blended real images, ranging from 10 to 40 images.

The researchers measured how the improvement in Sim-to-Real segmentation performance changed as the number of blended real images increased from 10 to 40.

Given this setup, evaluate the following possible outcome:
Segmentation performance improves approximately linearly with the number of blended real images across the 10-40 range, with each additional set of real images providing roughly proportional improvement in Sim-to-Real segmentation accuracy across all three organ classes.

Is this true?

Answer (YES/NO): NO